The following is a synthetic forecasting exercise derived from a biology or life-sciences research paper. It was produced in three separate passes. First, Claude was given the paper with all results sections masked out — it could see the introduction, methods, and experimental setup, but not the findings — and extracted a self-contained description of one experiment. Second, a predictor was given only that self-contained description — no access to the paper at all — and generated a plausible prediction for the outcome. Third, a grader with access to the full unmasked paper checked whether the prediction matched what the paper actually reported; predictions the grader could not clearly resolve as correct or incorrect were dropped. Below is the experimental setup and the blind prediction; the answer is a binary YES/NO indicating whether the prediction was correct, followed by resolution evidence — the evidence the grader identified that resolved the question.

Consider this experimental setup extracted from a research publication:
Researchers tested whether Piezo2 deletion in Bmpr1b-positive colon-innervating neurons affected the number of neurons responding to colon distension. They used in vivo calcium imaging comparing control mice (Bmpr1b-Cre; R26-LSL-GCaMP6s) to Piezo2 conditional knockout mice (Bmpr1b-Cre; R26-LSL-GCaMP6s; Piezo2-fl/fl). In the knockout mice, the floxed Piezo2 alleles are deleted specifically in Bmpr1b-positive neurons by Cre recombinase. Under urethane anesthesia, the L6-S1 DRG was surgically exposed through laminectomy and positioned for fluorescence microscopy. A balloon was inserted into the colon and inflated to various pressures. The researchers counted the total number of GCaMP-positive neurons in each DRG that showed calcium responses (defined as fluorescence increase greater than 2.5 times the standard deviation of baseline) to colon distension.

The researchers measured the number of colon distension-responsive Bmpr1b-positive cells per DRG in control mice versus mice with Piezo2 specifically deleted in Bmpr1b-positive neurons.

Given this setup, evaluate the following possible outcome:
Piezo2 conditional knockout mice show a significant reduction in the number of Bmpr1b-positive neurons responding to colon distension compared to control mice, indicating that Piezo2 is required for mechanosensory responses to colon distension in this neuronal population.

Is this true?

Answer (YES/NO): NO